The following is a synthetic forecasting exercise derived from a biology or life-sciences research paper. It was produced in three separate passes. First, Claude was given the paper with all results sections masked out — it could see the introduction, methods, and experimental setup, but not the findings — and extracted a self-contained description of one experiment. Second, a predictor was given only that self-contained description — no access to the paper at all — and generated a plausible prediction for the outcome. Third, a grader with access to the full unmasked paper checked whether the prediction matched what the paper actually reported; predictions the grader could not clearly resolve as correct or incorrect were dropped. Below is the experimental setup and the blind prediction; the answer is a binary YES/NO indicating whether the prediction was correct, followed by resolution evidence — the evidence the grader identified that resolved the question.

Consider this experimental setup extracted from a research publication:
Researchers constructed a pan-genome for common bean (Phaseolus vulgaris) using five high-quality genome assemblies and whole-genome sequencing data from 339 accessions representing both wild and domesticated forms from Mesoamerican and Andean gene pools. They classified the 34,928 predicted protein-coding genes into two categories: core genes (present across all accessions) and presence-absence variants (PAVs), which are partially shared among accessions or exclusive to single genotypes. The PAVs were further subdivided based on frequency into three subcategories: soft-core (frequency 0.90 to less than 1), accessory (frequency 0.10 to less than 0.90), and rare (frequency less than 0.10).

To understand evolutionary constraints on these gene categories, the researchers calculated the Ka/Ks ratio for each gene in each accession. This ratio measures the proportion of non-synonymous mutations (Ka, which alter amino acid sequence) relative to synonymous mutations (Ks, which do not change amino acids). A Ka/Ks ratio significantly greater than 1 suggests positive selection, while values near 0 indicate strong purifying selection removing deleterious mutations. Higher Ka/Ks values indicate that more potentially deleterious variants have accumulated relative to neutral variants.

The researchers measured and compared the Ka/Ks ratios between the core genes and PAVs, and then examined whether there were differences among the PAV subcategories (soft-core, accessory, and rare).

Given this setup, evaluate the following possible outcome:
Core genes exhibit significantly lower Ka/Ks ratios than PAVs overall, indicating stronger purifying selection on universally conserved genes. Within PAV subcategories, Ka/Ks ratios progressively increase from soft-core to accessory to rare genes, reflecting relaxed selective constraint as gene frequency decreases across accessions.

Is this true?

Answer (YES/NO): NO